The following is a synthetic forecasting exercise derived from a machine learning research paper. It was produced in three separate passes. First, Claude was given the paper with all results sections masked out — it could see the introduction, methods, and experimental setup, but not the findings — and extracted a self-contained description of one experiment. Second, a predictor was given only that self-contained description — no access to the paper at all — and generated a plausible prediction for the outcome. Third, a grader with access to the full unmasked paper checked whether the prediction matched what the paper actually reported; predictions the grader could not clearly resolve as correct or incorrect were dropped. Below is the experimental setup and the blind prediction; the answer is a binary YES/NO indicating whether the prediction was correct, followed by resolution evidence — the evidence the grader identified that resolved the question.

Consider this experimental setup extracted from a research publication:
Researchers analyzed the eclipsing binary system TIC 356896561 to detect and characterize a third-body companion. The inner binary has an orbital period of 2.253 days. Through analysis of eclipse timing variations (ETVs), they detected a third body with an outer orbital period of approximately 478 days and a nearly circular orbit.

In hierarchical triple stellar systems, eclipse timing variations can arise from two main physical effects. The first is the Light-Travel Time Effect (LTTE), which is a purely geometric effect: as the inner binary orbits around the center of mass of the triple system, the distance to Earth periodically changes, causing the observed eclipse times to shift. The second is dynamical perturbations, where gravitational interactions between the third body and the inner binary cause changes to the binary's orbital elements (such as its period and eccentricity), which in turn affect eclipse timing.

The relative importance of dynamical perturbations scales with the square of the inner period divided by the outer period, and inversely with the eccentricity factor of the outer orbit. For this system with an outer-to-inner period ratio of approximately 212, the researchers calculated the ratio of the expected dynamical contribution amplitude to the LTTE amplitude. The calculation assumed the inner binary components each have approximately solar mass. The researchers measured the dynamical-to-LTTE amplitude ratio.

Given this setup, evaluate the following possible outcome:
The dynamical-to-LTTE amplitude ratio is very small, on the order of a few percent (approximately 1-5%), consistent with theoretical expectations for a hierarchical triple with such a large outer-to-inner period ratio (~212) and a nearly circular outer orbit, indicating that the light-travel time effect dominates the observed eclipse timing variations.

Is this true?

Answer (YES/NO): NO